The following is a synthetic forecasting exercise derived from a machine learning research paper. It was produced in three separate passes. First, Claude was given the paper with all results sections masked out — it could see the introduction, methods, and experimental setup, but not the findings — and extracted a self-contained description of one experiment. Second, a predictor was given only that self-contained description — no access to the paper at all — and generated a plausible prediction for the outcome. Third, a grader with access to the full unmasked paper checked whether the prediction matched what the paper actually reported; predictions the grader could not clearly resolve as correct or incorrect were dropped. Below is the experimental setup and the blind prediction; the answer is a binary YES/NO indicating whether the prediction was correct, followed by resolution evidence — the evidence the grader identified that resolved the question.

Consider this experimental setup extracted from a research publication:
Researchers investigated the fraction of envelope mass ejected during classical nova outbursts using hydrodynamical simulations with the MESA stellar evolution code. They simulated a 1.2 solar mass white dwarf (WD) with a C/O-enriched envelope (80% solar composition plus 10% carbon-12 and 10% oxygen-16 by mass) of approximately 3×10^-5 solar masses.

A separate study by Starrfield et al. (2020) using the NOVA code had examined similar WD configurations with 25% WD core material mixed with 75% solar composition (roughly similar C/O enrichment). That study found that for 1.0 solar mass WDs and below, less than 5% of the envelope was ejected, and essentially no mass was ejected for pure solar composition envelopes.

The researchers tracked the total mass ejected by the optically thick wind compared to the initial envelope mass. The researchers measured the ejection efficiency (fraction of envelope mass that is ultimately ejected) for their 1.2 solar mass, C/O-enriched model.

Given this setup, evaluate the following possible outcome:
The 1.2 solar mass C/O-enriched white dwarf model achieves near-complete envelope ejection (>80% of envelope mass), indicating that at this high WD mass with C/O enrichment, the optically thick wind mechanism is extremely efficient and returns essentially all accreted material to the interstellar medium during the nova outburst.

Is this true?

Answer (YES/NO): YES